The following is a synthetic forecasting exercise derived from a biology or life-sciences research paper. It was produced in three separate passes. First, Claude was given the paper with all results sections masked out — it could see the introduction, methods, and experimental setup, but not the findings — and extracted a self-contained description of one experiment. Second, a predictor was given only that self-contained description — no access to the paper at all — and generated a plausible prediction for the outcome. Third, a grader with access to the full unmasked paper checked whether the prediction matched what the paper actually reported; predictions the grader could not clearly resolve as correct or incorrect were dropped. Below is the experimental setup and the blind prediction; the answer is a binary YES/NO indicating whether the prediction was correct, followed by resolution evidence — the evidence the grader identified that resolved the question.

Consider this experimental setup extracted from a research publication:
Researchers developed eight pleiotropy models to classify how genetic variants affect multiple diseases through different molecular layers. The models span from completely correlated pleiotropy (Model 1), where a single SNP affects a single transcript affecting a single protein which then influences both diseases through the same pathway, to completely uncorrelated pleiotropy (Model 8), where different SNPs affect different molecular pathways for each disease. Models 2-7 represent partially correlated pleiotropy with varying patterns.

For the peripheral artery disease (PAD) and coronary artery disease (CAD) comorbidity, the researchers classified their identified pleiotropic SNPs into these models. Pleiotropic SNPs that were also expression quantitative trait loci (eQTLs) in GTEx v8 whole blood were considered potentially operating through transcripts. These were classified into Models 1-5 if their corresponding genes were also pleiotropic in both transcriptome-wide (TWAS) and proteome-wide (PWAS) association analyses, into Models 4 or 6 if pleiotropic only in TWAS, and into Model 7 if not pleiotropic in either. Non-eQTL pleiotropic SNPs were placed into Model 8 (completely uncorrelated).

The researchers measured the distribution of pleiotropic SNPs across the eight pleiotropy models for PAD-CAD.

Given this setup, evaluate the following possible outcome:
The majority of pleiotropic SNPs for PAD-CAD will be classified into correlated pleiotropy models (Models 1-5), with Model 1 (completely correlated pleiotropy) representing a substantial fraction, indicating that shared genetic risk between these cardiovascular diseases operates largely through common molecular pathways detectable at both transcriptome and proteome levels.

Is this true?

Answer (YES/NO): NO